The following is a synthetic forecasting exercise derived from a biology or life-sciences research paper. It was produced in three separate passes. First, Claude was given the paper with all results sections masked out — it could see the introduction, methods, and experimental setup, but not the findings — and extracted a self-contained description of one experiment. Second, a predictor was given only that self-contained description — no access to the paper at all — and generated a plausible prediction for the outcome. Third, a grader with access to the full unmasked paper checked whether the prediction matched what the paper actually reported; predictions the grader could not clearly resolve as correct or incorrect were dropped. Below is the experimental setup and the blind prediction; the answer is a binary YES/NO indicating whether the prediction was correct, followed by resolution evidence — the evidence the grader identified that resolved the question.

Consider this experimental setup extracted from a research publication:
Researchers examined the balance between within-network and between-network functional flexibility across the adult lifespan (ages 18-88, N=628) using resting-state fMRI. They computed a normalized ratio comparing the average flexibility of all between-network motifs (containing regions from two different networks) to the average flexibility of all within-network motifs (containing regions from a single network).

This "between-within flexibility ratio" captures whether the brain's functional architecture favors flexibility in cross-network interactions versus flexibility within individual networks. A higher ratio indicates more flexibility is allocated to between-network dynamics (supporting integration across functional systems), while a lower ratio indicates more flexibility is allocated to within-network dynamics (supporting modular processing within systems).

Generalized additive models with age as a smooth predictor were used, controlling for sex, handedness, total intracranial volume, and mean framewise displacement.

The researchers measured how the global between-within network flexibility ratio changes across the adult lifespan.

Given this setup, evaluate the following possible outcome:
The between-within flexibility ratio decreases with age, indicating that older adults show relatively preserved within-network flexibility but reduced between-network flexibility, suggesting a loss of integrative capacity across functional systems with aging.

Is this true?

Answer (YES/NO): YES